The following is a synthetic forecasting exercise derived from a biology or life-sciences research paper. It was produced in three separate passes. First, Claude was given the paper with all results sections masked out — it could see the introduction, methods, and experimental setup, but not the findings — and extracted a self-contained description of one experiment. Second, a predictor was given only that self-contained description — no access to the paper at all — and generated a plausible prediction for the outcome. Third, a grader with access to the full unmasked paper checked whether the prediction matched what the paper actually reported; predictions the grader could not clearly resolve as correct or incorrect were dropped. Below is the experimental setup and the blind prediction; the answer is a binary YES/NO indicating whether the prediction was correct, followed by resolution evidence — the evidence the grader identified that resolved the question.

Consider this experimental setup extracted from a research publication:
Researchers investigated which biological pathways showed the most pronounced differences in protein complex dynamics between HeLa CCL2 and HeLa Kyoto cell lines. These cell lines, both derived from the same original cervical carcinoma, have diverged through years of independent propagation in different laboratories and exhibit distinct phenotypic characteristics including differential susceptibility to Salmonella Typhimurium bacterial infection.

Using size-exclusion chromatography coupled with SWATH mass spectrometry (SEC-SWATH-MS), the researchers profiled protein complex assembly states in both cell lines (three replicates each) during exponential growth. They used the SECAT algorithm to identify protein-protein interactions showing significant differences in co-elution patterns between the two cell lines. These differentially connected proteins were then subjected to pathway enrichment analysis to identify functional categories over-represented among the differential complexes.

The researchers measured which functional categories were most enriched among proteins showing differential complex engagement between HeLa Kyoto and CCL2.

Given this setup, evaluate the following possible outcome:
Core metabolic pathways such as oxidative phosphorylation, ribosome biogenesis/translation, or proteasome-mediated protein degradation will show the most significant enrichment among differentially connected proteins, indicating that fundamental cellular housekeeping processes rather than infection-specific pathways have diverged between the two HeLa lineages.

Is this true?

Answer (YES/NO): NO